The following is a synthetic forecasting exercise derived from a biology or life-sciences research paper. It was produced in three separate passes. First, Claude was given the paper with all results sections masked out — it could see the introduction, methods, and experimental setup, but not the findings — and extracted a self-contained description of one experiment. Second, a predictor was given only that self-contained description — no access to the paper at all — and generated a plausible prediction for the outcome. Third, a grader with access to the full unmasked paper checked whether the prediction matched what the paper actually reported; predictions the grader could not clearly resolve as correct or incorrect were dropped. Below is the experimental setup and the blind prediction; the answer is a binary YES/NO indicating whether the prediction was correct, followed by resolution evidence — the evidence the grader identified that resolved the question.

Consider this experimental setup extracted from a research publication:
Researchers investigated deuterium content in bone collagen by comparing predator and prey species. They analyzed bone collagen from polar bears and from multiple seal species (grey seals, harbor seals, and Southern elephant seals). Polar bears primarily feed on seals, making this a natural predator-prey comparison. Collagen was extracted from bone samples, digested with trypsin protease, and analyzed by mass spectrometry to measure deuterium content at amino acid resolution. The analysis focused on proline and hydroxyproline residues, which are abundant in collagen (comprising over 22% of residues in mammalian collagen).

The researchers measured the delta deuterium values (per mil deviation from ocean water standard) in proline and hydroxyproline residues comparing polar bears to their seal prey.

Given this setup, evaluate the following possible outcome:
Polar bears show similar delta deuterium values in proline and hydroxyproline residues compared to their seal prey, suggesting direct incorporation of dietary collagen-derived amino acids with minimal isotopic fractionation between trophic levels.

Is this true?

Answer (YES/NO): NO